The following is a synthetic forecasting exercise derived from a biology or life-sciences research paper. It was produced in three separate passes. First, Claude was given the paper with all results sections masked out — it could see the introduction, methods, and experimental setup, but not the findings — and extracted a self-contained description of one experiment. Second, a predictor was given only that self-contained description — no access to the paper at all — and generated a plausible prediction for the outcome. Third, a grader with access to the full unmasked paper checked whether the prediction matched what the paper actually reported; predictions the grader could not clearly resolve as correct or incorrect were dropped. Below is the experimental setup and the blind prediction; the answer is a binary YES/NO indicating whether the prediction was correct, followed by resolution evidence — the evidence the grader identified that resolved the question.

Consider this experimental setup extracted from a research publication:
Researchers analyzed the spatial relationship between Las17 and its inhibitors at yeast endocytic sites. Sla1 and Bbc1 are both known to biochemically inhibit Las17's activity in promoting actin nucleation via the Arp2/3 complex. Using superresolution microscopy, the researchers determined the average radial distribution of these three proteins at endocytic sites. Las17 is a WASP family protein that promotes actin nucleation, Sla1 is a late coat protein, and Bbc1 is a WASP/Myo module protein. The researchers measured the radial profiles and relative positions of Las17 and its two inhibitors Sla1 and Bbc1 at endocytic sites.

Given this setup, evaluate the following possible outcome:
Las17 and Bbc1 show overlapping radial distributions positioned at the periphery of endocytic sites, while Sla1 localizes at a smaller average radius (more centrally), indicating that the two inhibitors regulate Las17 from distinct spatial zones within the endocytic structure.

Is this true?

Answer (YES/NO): NO